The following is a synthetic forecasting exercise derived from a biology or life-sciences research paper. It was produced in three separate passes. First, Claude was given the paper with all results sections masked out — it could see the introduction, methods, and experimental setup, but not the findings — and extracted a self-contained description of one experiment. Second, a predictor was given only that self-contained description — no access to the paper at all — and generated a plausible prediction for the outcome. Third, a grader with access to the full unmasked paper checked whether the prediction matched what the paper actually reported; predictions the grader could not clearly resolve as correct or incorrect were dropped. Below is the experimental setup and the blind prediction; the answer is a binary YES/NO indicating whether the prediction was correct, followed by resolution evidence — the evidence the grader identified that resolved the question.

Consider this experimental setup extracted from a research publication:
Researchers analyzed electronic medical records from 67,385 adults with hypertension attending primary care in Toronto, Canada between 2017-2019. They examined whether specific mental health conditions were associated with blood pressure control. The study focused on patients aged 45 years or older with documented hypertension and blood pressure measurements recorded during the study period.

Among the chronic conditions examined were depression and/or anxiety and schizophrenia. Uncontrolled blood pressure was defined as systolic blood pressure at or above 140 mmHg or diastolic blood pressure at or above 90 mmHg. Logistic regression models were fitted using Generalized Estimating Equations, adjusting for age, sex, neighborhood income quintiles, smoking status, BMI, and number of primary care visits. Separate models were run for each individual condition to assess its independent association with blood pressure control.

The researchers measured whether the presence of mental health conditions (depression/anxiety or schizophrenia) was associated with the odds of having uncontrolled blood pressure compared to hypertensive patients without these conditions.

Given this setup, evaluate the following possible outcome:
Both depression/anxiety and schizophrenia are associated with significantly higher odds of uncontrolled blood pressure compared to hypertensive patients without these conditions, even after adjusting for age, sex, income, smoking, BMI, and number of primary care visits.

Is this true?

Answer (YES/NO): NO